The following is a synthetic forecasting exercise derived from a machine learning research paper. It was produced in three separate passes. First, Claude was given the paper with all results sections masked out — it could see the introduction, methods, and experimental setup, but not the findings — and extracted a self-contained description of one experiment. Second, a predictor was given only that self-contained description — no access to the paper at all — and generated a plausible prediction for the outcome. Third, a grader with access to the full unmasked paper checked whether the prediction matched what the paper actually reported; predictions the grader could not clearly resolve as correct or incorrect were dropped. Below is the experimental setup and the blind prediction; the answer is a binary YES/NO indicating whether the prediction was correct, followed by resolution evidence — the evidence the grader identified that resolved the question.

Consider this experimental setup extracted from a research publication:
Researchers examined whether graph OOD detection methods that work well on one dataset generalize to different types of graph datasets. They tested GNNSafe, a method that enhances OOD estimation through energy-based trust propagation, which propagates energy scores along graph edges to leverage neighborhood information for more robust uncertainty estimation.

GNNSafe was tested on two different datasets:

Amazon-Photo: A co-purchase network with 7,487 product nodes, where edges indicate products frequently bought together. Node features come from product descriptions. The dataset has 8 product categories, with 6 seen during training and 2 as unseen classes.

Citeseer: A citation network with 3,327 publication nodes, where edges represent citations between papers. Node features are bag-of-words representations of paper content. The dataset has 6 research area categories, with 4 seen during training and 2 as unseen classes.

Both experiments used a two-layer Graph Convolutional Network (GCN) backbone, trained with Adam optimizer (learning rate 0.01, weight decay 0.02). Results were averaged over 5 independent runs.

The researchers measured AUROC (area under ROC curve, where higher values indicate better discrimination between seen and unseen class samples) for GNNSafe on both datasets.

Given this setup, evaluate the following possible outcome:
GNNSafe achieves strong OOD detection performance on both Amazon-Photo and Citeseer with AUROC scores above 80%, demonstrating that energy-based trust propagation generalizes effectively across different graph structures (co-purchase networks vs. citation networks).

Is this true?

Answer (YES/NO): YES